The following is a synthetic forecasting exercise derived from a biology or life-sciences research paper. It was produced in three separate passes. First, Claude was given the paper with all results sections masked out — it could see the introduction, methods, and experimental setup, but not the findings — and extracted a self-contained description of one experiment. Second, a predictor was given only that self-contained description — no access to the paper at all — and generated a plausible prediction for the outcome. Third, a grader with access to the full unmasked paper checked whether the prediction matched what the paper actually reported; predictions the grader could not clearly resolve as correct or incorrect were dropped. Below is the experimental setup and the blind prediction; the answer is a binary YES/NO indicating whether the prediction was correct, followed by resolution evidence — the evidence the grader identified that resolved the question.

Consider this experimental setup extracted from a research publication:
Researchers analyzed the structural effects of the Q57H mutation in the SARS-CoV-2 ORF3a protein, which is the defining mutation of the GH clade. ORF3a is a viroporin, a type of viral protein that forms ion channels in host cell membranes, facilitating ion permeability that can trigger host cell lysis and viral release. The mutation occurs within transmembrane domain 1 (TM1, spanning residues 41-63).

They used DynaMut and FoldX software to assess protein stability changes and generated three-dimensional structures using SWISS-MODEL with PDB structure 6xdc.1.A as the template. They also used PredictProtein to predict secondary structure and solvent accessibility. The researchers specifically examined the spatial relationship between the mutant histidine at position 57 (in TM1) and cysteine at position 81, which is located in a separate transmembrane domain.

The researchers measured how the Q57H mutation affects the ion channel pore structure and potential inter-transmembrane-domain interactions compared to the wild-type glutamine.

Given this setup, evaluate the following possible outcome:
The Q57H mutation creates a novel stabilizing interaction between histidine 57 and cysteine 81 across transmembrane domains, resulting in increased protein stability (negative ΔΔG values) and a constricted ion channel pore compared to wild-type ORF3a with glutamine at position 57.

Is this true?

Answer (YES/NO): NO